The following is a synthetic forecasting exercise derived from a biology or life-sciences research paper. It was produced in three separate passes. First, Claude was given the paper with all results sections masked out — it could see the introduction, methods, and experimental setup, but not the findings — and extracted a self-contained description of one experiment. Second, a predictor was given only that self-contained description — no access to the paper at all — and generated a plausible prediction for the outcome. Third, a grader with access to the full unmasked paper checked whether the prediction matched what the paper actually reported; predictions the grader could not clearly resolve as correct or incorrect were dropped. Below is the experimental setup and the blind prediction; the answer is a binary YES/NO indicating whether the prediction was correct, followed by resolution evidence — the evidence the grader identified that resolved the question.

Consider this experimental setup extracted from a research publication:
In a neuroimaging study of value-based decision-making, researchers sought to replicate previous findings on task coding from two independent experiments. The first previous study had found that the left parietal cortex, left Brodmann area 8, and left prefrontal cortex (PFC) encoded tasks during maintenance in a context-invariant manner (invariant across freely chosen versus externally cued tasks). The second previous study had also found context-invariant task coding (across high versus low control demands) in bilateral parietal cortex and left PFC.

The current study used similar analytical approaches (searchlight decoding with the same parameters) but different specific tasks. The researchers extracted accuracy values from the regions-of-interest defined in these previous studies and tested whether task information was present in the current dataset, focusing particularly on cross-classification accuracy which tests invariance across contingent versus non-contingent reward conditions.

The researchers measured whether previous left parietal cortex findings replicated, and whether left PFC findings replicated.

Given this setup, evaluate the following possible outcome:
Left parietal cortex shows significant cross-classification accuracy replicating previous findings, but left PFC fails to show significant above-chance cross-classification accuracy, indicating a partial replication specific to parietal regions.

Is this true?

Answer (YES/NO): YES